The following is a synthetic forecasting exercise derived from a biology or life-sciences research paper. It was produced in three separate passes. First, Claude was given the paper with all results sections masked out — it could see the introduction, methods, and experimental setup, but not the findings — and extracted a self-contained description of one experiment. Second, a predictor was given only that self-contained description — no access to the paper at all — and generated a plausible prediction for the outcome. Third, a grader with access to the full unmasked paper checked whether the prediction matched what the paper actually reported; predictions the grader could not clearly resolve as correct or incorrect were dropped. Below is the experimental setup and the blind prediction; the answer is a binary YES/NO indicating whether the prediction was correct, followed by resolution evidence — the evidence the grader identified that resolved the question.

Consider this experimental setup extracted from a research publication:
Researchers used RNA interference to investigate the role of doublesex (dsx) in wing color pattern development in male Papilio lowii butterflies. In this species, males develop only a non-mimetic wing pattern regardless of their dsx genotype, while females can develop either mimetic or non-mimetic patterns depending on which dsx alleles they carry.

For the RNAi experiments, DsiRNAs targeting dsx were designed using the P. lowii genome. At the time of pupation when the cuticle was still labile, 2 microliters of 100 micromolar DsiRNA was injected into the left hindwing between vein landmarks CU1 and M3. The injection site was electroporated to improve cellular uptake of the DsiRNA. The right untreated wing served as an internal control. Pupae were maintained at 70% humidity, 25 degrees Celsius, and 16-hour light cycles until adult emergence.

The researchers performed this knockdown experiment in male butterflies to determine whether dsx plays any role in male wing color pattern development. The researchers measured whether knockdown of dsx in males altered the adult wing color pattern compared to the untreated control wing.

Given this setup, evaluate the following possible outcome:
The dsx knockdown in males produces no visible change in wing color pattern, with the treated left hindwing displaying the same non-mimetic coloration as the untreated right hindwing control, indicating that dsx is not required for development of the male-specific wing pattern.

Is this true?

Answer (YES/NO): NO